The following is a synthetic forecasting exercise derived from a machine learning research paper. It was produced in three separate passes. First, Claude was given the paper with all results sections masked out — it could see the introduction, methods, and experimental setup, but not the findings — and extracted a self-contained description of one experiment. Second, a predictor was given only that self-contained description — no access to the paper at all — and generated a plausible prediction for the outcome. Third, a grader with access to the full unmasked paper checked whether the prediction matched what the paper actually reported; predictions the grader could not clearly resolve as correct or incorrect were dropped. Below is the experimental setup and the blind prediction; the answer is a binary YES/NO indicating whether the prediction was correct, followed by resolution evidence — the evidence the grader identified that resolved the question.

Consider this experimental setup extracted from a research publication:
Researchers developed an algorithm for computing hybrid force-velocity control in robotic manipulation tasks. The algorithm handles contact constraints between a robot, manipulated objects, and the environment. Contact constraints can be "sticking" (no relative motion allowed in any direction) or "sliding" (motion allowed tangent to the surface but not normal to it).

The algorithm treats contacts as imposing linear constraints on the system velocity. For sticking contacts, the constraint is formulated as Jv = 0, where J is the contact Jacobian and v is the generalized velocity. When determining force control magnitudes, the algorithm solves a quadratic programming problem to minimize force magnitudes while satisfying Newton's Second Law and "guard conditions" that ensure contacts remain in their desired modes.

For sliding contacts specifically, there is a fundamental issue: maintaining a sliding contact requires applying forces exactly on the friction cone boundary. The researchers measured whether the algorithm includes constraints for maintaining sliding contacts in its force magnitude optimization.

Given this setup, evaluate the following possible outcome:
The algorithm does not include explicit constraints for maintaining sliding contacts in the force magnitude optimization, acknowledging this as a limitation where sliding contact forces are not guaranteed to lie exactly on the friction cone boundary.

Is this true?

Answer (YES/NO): YES